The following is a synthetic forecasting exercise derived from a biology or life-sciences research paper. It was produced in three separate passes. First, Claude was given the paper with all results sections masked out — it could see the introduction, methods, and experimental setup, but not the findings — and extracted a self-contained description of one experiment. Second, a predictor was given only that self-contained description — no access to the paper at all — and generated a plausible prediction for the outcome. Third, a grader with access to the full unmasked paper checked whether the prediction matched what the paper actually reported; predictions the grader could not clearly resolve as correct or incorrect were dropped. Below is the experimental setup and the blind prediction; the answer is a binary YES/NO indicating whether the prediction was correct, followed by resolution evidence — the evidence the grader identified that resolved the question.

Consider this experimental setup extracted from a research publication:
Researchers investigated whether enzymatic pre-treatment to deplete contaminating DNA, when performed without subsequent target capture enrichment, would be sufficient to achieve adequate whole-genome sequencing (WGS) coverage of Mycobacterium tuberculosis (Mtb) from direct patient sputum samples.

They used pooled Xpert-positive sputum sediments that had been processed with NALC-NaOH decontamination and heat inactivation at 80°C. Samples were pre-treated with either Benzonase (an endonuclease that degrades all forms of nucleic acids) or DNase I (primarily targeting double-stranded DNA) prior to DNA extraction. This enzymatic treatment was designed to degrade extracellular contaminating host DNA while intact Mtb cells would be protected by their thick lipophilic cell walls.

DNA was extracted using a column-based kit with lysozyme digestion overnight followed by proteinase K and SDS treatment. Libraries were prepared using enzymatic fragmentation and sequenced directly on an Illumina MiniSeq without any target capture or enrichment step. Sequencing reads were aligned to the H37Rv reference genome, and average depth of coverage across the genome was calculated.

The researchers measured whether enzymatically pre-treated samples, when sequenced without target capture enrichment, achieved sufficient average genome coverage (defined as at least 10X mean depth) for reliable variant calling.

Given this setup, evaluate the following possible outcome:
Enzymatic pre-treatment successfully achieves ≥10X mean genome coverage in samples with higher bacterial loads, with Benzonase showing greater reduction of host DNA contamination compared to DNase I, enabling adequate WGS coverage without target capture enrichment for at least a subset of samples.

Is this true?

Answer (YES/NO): NO